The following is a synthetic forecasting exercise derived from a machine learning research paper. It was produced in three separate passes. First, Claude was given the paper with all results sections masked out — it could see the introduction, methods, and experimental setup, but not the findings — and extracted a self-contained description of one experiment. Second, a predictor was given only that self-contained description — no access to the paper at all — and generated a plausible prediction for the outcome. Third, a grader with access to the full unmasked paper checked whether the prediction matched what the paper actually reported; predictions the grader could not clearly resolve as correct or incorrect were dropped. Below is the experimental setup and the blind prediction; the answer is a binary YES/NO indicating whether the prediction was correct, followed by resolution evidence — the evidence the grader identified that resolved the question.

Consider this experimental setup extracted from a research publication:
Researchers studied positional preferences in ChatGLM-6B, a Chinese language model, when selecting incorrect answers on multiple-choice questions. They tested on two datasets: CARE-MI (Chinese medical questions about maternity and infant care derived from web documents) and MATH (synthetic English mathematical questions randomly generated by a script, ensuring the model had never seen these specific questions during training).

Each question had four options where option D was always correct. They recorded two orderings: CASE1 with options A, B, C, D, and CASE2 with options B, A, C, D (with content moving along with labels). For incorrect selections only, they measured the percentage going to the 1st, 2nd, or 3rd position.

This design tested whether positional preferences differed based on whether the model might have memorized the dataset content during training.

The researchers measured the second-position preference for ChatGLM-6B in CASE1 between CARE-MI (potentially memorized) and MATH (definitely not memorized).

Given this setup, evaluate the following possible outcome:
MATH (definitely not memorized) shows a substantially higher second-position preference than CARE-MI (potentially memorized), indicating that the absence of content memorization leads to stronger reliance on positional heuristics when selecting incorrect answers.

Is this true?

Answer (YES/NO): NO